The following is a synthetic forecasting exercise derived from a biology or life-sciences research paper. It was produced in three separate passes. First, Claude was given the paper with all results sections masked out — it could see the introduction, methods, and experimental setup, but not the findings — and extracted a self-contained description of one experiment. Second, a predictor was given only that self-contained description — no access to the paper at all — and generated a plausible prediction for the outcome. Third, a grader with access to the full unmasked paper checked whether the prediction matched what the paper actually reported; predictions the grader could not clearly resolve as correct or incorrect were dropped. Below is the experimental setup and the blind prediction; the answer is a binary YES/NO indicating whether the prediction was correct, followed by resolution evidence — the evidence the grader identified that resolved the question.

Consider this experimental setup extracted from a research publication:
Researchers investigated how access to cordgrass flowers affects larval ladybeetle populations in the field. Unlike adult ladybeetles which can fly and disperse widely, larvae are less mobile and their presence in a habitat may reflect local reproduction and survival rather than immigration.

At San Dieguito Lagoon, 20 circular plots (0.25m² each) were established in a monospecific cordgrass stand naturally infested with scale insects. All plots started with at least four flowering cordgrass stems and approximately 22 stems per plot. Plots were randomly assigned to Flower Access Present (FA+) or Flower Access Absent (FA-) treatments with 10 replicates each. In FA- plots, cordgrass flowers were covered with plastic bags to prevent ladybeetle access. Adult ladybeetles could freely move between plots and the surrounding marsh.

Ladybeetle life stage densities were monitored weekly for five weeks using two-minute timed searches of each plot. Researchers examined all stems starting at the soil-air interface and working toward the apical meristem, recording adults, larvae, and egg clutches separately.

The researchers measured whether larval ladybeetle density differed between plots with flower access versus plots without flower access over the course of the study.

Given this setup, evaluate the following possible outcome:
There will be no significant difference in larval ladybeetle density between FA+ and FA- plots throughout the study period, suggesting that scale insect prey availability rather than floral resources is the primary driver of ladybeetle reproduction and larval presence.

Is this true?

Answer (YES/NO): NO